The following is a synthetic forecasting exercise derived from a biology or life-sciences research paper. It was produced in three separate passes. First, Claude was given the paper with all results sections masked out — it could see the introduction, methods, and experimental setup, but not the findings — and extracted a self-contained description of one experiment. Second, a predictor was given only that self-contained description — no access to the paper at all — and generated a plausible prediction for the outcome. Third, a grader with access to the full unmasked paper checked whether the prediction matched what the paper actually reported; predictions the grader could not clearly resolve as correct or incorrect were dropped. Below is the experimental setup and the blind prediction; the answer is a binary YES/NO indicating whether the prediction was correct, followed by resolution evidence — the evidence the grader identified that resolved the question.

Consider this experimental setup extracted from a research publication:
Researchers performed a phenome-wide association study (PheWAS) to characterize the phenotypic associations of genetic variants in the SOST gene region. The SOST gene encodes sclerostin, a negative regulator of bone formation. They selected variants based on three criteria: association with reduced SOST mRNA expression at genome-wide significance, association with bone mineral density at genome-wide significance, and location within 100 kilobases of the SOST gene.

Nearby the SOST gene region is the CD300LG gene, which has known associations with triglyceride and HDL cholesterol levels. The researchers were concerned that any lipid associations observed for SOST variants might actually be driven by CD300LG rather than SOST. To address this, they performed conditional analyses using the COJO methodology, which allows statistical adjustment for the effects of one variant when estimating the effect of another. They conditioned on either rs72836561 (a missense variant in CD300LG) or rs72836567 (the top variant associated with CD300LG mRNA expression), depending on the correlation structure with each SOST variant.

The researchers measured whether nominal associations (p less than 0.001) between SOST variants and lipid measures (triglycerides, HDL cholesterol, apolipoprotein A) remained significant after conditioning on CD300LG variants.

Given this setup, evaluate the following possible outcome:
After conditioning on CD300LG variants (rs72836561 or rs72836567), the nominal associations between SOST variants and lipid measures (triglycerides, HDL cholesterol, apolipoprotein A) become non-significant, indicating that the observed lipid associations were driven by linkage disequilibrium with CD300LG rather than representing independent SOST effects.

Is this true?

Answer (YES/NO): YES